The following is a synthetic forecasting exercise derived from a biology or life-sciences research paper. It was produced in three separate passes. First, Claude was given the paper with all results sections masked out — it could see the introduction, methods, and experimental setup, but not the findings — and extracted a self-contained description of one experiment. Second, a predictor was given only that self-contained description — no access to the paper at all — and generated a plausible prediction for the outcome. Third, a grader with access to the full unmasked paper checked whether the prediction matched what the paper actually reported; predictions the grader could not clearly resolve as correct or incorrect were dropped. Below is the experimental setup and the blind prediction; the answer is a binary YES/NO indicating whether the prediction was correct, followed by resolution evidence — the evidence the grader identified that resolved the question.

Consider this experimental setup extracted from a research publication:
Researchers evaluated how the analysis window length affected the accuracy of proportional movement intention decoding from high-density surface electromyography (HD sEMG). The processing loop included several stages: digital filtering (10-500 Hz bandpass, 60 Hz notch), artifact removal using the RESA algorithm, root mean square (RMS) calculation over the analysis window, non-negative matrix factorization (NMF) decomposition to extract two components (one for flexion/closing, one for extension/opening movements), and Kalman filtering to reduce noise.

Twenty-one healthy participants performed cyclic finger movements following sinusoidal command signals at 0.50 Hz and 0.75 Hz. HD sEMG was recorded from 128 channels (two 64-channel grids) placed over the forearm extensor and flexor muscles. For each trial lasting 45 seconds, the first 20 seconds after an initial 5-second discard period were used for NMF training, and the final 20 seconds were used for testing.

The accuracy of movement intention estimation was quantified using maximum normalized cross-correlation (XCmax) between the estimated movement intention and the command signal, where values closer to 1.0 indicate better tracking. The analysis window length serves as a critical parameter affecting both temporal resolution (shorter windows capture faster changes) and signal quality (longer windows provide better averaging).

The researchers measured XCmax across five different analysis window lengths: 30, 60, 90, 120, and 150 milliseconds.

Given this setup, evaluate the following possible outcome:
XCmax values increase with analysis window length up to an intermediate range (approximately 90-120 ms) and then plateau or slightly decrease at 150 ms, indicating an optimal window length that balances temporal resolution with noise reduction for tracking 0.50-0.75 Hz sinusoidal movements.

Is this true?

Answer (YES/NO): NO